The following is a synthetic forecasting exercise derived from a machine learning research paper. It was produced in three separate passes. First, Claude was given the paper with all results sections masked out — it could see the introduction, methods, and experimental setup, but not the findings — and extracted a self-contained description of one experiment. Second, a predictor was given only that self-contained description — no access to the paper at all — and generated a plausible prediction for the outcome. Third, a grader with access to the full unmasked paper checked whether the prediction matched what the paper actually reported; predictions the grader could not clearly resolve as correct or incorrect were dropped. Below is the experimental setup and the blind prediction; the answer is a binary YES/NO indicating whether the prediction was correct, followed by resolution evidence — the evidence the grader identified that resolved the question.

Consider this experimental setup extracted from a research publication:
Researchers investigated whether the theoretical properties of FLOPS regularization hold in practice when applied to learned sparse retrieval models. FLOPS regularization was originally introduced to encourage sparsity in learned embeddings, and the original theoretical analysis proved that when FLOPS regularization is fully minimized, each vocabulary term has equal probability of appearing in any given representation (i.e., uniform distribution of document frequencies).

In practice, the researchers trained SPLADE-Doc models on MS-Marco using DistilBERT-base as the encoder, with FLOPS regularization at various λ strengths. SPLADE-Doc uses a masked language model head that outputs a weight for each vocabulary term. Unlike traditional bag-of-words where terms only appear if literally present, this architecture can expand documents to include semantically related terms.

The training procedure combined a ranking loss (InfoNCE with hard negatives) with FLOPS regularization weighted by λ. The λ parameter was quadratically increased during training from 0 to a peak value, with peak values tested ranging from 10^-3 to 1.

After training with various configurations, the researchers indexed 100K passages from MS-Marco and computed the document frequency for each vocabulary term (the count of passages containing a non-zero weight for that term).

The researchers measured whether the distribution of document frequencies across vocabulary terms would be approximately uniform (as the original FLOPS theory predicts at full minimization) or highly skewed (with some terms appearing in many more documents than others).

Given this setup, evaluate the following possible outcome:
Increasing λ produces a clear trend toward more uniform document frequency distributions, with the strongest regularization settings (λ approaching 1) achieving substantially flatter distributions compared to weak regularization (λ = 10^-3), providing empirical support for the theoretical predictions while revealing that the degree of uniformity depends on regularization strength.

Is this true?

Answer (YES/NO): NO